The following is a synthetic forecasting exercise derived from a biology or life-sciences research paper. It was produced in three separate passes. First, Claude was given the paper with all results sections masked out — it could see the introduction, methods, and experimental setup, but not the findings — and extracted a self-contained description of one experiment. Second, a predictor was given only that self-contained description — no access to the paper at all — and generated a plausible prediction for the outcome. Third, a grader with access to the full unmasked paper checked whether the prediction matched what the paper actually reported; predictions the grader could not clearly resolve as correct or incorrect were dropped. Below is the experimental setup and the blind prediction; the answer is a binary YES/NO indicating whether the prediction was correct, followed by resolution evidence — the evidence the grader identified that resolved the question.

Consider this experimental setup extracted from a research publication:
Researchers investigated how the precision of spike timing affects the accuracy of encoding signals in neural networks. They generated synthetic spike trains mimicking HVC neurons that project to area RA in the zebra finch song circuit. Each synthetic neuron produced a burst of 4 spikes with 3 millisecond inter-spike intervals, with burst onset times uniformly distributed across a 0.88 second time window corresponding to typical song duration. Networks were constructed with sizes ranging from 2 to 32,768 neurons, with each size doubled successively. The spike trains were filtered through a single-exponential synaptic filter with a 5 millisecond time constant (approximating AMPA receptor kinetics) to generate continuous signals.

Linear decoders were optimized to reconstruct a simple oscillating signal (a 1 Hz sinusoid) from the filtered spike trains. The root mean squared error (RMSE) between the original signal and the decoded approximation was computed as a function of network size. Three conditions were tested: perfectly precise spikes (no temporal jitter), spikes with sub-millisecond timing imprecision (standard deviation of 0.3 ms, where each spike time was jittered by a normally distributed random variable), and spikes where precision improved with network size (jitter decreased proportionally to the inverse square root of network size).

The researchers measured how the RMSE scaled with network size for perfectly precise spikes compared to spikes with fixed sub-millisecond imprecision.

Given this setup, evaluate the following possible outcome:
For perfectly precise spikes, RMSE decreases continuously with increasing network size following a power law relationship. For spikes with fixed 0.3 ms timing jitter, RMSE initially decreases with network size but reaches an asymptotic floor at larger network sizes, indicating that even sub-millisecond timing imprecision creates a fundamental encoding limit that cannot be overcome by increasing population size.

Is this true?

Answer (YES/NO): NO